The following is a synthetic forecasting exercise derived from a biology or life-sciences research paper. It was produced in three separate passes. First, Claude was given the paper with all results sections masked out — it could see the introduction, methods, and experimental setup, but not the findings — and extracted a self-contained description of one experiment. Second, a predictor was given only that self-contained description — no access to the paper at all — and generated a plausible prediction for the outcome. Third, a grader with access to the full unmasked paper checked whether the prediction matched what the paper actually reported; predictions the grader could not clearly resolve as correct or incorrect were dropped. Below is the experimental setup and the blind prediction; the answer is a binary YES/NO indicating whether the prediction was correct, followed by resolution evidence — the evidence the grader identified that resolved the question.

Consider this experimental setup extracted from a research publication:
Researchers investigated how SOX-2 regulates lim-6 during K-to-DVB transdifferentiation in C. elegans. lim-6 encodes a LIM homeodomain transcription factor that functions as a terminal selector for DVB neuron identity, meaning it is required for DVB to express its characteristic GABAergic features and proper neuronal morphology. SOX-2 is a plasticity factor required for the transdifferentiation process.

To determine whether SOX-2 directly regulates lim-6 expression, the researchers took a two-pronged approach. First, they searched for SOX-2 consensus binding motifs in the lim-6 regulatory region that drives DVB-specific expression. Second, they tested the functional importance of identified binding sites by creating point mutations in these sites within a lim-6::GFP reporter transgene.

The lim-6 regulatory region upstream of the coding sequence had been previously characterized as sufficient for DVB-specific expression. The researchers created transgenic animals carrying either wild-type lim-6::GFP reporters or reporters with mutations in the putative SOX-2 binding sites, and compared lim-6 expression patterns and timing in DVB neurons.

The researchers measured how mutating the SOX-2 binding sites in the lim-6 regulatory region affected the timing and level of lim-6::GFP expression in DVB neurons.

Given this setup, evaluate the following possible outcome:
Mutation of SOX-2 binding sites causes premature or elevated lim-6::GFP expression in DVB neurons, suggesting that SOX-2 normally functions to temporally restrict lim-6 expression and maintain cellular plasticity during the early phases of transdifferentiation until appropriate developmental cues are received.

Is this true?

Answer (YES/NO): NO